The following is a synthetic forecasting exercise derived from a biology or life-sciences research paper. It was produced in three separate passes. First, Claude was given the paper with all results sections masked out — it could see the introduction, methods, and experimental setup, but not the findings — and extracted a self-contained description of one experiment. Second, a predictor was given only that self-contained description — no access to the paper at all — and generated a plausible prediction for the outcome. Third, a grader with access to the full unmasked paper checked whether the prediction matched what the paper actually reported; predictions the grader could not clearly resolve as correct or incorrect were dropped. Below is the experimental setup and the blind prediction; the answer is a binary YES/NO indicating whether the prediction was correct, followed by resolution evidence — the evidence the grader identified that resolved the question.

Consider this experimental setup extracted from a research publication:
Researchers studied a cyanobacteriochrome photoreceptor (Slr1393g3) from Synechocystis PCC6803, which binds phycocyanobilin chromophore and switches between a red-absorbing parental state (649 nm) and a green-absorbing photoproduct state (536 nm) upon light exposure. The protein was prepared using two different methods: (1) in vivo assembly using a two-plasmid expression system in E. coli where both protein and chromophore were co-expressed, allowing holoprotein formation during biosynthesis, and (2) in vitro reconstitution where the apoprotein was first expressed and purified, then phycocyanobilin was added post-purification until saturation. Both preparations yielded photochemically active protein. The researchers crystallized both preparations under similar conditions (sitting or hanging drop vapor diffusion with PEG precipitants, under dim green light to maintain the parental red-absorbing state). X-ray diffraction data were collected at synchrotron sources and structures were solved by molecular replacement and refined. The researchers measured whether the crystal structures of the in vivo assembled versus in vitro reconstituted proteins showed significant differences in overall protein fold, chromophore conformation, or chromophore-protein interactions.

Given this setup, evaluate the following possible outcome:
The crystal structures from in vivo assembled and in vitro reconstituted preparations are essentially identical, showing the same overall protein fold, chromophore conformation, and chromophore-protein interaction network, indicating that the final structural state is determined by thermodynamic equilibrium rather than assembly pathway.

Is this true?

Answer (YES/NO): YES